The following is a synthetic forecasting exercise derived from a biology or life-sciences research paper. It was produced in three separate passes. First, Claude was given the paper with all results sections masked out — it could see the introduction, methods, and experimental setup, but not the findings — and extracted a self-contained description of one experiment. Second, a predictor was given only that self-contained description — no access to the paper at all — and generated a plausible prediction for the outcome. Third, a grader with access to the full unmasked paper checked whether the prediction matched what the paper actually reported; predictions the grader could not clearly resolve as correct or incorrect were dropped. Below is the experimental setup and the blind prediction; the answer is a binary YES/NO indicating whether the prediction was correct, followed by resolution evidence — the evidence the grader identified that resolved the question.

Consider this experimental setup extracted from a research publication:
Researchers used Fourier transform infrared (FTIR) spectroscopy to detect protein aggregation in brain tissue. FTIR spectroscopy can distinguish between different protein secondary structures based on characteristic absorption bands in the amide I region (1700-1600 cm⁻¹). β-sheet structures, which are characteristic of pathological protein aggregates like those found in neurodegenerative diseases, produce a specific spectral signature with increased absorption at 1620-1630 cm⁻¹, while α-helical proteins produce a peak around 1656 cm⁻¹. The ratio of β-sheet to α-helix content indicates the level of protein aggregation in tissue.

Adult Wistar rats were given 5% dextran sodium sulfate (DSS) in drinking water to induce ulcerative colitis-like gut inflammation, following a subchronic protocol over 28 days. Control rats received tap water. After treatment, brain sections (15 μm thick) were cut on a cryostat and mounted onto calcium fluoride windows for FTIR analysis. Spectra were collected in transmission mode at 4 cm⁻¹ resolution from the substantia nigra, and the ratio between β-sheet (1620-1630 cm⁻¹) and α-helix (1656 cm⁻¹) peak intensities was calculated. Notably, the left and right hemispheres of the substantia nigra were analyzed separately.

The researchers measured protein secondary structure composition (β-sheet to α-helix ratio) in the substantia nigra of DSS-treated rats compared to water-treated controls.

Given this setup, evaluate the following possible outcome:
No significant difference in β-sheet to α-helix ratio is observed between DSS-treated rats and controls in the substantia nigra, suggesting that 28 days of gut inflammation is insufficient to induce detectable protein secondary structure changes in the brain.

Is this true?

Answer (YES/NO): NO